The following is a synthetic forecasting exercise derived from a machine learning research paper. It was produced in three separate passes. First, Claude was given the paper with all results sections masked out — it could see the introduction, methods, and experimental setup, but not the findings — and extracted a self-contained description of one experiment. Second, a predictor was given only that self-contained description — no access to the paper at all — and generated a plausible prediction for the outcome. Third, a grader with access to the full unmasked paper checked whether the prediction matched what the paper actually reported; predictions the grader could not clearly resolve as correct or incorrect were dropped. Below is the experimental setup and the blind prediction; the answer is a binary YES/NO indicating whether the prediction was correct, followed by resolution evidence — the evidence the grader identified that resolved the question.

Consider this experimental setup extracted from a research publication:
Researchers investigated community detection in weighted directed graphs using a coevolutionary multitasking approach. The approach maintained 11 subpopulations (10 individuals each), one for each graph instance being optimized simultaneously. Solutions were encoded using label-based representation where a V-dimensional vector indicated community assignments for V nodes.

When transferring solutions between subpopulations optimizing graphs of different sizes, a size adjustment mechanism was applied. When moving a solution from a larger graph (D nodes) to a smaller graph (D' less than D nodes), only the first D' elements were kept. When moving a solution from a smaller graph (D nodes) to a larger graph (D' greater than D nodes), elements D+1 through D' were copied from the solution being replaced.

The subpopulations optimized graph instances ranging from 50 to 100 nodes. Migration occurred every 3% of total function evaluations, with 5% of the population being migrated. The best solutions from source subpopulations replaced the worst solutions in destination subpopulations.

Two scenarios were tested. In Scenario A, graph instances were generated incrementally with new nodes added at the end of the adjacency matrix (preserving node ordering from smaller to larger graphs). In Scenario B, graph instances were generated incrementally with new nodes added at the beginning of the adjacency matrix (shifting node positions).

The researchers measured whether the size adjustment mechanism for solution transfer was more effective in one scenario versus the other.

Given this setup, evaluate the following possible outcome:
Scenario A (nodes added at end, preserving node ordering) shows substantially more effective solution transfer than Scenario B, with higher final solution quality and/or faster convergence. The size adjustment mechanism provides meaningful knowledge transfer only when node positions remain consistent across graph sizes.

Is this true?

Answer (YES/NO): YES